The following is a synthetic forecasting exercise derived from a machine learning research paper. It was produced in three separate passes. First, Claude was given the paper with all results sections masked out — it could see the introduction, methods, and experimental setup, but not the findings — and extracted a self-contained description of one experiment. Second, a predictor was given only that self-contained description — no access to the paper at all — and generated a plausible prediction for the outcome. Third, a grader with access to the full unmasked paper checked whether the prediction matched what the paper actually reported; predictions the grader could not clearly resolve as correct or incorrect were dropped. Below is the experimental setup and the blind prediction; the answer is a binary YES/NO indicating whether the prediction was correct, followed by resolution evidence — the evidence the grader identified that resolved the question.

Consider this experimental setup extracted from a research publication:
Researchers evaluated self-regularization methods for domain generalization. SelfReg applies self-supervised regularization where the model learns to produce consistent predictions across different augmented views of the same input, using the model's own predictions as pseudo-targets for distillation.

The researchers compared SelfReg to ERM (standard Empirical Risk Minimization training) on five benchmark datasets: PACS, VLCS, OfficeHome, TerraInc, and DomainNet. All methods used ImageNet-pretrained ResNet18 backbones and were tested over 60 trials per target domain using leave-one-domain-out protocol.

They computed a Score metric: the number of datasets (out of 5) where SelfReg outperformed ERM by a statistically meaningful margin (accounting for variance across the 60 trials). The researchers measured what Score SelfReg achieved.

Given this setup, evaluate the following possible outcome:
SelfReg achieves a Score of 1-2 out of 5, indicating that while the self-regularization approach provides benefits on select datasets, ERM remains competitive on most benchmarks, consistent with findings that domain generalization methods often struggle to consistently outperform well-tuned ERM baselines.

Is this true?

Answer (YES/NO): NO